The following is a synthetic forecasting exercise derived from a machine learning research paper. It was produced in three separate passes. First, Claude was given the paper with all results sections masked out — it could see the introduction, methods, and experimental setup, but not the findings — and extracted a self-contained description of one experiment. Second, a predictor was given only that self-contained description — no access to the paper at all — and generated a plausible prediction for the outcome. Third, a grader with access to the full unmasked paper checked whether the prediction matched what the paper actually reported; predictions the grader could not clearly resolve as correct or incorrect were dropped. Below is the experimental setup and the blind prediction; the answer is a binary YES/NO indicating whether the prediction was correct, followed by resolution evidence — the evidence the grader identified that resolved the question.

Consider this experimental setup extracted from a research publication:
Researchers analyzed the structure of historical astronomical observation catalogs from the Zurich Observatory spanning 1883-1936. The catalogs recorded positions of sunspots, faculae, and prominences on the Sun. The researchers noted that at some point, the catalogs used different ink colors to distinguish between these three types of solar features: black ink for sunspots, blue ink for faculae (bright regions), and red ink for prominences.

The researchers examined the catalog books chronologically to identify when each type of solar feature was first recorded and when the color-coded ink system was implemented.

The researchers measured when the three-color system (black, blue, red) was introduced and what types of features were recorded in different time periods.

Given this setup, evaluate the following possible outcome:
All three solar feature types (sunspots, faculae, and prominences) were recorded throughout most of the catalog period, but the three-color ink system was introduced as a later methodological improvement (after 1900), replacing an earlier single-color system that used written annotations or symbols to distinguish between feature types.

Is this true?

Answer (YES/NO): NO